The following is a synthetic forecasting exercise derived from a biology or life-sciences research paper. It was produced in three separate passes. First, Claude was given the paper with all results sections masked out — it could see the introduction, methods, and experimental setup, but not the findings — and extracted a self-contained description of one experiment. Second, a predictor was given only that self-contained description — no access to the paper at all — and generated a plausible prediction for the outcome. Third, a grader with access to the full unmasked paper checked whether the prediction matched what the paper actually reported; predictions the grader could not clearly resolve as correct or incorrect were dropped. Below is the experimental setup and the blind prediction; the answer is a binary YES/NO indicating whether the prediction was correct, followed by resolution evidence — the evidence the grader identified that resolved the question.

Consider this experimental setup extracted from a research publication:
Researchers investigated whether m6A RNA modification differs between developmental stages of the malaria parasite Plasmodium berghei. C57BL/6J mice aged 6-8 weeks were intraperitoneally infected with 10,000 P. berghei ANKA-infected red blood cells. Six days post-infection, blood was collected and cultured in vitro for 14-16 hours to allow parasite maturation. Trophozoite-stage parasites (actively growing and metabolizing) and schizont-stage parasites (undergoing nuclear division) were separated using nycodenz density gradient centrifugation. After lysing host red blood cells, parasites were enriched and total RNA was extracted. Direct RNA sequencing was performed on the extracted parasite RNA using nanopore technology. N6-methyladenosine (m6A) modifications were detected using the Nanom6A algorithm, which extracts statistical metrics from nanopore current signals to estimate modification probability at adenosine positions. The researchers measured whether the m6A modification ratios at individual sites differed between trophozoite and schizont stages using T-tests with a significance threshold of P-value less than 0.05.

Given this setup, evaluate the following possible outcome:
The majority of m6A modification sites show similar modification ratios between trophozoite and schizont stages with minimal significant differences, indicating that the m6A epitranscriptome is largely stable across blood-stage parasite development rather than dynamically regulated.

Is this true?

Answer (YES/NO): NO